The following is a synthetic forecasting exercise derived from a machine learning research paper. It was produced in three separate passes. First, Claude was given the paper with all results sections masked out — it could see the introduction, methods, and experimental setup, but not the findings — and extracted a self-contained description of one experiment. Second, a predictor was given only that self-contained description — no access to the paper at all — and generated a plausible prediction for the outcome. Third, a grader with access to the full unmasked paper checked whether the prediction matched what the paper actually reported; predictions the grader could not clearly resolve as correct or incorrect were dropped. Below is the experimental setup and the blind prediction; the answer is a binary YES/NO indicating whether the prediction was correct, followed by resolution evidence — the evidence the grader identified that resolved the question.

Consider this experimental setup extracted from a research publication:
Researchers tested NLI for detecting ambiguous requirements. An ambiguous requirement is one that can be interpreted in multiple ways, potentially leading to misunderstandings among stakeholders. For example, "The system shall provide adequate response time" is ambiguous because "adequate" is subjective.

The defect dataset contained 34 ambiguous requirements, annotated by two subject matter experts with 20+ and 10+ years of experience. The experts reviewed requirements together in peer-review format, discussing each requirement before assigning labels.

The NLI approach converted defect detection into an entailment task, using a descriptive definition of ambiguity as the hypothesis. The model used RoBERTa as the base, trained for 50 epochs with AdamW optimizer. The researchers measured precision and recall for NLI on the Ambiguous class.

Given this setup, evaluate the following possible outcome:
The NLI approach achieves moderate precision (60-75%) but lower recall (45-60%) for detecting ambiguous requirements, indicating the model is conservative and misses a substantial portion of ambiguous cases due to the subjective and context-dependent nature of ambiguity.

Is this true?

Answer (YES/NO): NO